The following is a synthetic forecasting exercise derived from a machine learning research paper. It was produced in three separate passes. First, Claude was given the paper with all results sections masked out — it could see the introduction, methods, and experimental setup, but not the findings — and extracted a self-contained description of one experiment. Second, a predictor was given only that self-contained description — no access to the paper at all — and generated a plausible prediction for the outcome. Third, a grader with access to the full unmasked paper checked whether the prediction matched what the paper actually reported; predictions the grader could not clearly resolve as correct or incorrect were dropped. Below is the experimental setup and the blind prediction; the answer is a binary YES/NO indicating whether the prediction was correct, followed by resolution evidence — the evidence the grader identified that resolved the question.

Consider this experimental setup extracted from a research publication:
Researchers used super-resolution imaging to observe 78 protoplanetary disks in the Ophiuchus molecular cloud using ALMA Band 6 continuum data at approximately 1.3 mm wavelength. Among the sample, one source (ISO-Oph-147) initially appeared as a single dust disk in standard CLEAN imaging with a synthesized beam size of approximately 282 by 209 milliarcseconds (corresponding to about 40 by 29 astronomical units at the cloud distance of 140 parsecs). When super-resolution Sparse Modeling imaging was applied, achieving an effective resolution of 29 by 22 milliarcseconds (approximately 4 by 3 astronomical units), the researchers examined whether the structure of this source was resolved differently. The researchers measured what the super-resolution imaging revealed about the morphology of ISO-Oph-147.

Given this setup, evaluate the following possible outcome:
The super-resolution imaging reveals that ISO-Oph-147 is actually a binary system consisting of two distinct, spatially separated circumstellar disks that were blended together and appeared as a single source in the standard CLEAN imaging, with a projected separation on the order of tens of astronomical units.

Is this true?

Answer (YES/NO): YES